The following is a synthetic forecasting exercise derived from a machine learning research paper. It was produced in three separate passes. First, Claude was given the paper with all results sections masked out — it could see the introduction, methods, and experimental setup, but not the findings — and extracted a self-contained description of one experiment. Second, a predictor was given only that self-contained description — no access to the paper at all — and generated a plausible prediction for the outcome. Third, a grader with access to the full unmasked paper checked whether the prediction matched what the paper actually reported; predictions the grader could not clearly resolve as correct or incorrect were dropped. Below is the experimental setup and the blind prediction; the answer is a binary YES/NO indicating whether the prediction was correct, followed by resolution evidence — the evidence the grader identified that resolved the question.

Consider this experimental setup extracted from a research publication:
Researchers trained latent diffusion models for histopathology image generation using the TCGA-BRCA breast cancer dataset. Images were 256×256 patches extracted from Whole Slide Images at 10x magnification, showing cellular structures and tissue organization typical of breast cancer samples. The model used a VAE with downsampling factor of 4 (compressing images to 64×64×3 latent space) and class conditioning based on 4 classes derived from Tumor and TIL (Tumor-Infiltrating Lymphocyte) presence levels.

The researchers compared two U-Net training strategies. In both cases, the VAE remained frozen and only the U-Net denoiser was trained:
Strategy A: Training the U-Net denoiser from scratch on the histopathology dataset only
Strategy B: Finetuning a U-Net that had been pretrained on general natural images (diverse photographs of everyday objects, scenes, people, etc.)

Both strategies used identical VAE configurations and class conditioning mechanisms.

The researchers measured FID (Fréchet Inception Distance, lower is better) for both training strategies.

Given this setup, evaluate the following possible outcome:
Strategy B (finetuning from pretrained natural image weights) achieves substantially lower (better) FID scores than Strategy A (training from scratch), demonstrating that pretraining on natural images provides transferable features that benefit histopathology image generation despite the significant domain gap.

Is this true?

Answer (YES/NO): YES